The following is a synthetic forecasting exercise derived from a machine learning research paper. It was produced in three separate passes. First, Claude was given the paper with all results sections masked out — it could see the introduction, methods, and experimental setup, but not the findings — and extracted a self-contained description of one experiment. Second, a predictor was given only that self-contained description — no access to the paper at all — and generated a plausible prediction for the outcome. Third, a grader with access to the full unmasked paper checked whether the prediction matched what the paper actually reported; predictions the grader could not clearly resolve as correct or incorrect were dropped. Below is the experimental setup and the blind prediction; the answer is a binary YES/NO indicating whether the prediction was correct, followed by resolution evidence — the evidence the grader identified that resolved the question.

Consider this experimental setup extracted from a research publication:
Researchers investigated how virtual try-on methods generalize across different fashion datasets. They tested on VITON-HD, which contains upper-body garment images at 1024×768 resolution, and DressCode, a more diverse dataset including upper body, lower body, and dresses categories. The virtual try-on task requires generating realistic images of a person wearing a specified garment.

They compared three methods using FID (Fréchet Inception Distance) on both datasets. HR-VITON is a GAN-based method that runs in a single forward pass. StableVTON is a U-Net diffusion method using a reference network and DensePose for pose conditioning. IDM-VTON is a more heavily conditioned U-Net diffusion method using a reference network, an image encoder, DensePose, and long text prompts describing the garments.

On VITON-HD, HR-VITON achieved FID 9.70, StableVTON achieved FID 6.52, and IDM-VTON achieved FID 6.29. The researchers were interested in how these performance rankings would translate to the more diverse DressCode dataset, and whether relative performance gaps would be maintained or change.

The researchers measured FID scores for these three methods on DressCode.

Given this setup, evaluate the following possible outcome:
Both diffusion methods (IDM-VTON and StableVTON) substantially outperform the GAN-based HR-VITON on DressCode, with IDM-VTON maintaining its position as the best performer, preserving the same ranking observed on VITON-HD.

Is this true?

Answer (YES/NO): YES